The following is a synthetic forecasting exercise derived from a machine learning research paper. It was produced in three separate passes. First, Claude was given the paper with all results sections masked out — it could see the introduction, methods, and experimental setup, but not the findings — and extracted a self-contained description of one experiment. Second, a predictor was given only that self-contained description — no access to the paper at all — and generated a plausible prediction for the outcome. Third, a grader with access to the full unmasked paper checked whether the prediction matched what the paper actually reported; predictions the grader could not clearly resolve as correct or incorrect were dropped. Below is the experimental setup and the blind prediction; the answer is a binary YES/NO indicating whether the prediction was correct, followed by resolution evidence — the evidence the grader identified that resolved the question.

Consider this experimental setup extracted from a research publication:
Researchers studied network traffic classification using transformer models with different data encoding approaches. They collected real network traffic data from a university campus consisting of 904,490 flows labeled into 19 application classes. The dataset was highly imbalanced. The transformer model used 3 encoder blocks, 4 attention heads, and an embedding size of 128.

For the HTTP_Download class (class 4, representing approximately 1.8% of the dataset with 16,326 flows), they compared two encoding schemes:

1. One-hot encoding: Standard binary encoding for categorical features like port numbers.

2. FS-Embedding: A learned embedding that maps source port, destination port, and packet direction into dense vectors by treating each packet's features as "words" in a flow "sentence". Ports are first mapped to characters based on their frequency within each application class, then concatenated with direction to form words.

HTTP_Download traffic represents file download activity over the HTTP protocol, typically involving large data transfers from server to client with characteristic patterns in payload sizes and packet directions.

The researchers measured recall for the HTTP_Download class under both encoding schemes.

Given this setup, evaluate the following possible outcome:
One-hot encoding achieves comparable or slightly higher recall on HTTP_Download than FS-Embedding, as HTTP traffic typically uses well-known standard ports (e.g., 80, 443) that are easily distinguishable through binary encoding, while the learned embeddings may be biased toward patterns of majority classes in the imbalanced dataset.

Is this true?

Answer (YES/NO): NO